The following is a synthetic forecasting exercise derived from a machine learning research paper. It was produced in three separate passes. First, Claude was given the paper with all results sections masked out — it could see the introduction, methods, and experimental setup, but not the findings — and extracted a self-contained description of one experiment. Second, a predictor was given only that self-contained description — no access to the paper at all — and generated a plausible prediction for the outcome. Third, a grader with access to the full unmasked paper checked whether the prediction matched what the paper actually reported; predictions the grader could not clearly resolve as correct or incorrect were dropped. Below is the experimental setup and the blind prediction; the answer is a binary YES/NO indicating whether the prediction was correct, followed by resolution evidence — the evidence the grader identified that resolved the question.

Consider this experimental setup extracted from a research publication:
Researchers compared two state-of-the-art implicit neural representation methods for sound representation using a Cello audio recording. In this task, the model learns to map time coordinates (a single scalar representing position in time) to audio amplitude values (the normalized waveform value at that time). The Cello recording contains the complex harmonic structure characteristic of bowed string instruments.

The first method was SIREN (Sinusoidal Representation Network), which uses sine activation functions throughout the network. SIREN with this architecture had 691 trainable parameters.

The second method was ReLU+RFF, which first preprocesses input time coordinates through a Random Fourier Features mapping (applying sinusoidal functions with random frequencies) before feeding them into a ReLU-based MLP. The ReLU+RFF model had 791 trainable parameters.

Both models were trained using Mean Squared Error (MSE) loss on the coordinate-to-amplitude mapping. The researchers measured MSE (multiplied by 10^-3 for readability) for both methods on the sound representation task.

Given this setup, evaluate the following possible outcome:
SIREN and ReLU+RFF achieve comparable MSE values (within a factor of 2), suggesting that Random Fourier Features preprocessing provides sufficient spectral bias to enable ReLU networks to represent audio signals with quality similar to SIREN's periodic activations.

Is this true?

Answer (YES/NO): YES